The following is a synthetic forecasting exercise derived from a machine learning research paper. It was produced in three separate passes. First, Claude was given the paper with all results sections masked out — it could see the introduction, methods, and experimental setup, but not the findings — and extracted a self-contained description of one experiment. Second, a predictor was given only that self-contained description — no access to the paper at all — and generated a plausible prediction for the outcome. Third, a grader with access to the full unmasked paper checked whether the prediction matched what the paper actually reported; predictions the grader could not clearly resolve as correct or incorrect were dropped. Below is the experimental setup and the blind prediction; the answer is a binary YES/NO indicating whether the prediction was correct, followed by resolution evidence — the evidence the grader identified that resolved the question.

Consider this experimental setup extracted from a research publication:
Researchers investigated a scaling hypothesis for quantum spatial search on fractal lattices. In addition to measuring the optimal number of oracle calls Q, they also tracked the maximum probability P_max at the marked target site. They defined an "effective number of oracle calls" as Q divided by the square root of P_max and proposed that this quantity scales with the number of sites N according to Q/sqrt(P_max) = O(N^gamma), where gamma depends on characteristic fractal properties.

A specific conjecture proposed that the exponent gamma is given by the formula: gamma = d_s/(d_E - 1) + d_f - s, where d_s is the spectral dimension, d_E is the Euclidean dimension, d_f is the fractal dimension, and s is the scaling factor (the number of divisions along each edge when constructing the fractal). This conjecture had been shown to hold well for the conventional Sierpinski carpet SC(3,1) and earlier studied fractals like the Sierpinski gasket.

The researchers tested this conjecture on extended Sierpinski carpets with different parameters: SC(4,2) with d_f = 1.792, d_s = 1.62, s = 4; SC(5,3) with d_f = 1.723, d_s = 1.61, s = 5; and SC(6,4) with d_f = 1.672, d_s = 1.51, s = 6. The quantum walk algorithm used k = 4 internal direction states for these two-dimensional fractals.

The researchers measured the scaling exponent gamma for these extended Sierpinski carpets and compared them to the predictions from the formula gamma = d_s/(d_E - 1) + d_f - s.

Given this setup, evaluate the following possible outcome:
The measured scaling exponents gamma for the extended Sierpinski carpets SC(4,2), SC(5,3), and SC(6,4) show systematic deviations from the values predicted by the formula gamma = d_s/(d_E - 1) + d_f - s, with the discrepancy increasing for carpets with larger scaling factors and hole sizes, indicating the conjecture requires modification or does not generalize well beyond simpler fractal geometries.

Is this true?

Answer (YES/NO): YES